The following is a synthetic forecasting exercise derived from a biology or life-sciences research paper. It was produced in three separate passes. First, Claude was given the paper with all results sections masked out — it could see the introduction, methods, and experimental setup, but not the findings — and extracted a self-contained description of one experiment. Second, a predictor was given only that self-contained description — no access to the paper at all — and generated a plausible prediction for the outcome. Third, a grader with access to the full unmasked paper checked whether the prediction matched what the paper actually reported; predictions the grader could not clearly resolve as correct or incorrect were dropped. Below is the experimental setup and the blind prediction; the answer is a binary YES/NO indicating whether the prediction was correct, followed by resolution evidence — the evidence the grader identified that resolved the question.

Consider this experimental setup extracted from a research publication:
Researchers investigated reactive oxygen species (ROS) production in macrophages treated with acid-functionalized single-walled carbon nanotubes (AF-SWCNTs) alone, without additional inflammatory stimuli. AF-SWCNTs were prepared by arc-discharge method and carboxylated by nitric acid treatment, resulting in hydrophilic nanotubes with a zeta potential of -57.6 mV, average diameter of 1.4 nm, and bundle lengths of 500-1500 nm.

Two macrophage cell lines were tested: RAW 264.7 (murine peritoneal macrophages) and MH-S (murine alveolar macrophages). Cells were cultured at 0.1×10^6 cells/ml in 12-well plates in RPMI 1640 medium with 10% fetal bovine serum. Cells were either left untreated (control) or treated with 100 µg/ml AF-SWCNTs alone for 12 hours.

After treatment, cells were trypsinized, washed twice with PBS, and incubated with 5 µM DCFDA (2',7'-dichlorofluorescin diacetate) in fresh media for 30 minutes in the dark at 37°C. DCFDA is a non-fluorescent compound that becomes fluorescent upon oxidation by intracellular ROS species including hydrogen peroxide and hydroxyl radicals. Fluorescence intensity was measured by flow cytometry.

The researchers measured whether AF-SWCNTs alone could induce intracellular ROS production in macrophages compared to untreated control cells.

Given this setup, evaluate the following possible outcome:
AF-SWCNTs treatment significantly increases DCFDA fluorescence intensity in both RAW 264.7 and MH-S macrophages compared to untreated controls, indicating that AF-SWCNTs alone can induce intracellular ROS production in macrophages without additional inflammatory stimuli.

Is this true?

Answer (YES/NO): NO